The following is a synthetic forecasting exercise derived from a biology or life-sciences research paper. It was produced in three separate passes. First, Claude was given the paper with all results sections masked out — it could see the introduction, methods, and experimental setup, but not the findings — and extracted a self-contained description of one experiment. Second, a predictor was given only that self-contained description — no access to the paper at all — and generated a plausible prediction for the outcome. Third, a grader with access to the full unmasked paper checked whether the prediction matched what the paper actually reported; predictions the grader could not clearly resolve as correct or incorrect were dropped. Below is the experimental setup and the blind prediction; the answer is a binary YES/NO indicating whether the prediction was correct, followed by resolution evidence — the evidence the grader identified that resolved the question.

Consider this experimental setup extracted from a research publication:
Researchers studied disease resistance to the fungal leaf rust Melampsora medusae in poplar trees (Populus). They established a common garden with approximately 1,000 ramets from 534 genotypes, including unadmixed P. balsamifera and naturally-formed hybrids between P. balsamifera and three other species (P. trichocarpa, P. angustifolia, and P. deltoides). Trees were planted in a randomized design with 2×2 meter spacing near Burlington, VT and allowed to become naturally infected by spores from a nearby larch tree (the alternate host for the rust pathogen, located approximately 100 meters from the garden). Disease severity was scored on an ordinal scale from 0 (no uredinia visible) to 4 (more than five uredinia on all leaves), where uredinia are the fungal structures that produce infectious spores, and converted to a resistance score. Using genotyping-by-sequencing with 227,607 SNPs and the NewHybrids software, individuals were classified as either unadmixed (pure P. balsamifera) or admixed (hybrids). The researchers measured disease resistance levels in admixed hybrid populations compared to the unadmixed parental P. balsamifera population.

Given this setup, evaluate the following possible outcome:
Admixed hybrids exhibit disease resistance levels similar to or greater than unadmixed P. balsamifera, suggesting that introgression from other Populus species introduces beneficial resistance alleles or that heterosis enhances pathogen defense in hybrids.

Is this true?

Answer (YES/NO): NO